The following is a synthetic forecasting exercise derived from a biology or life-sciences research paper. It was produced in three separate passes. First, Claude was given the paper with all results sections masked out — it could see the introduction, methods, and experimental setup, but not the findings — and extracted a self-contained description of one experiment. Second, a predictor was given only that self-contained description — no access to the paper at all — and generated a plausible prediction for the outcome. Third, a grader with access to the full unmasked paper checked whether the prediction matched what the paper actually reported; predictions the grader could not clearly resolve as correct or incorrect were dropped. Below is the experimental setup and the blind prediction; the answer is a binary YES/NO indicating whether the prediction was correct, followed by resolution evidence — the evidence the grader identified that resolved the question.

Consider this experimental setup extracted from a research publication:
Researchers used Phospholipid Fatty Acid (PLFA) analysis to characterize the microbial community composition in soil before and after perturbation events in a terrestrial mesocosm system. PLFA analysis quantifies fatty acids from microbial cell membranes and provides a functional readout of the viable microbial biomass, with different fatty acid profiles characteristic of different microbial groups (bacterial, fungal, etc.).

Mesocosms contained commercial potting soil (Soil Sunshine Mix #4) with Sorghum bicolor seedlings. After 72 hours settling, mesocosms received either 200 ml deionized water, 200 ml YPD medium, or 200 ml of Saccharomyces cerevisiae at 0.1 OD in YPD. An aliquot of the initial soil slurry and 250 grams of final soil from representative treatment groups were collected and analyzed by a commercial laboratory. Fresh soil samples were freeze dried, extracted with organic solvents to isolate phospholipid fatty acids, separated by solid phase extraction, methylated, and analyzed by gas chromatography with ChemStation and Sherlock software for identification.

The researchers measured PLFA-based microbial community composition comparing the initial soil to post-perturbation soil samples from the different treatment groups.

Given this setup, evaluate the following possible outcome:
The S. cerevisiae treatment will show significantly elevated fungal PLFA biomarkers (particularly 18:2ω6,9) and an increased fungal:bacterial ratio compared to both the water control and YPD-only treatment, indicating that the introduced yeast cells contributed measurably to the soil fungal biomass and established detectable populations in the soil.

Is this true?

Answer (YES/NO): NO